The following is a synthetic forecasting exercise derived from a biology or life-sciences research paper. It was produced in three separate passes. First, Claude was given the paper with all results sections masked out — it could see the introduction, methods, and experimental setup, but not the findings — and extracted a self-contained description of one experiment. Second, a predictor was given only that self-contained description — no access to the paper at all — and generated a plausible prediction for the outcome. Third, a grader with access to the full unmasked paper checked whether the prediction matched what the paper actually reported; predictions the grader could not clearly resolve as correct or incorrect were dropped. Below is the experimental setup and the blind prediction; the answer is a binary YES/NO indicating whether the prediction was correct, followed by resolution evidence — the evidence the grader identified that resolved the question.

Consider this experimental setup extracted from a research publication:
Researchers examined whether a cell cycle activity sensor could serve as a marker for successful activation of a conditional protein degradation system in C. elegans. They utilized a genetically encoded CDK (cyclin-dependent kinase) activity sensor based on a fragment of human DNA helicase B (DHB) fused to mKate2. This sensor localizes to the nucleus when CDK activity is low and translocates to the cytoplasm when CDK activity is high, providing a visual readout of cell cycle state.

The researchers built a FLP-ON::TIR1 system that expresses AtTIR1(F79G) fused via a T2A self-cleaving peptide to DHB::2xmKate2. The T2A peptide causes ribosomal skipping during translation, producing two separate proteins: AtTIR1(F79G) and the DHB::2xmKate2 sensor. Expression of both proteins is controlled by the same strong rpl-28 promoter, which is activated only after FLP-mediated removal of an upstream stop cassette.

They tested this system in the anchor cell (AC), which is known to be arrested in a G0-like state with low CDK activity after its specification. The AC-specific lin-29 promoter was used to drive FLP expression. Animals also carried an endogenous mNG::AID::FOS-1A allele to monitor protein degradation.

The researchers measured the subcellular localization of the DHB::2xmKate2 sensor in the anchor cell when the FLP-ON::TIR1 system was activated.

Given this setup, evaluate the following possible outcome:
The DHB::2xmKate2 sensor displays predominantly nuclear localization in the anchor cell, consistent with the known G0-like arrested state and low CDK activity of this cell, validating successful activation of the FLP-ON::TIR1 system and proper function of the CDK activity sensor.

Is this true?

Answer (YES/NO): YES